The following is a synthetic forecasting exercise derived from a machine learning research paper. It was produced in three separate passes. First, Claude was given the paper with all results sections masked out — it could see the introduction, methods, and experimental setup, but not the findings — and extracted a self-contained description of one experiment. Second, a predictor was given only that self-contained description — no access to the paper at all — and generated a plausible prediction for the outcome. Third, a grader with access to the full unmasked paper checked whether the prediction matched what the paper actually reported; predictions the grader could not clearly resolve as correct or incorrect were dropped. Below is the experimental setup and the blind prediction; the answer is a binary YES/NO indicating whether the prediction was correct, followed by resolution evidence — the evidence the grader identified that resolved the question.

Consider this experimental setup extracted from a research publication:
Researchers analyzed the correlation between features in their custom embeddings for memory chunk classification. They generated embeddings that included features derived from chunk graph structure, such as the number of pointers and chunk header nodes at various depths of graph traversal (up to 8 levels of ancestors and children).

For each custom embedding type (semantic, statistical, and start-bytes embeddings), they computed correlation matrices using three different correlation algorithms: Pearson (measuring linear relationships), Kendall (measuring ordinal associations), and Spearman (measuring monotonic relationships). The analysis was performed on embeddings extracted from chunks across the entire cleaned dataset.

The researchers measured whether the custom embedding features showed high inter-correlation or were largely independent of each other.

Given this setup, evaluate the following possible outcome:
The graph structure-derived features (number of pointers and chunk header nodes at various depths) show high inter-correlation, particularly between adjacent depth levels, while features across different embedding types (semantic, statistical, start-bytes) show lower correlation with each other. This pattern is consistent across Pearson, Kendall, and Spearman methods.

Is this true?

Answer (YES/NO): NO